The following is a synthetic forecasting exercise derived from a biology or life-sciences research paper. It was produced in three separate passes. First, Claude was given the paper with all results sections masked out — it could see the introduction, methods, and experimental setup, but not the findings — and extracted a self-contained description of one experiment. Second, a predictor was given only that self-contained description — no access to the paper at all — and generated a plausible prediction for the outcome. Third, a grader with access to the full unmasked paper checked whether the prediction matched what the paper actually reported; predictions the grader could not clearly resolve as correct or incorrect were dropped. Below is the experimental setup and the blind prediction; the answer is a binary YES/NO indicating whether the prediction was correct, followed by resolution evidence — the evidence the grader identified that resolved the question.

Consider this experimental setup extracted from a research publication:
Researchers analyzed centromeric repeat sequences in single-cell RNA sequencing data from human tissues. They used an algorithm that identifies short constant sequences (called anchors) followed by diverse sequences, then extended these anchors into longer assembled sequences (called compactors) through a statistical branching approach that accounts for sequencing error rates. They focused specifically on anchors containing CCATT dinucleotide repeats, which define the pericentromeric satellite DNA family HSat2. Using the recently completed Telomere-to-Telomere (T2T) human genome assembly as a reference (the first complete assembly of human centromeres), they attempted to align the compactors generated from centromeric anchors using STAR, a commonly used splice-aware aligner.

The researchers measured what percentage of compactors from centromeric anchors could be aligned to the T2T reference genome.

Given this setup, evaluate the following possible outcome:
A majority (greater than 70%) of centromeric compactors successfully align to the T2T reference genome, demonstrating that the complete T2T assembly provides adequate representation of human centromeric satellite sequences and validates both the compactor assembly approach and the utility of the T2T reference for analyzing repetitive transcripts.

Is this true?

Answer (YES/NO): NO